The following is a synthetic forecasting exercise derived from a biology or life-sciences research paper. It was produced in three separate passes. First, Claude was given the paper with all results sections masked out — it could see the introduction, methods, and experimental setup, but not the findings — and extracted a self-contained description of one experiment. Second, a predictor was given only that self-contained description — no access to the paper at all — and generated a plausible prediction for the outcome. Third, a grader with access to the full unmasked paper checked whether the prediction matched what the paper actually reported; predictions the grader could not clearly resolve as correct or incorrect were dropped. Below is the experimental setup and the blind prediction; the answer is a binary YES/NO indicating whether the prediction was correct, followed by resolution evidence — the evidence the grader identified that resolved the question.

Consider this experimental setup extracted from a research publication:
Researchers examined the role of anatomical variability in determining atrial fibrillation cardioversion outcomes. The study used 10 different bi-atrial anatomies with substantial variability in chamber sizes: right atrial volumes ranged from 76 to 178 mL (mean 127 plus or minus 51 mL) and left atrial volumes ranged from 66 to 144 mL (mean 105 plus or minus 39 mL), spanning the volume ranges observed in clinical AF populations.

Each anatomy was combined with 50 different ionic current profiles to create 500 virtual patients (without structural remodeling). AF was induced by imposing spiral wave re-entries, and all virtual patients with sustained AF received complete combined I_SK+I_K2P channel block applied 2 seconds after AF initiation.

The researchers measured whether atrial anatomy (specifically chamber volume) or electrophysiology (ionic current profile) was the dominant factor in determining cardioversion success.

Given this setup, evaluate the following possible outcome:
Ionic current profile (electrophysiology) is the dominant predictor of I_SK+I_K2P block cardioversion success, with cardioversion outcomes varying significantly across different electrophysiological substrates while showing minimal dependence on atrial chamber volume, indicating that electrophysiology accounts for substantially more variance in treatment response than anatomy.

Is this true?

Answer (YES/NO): YES